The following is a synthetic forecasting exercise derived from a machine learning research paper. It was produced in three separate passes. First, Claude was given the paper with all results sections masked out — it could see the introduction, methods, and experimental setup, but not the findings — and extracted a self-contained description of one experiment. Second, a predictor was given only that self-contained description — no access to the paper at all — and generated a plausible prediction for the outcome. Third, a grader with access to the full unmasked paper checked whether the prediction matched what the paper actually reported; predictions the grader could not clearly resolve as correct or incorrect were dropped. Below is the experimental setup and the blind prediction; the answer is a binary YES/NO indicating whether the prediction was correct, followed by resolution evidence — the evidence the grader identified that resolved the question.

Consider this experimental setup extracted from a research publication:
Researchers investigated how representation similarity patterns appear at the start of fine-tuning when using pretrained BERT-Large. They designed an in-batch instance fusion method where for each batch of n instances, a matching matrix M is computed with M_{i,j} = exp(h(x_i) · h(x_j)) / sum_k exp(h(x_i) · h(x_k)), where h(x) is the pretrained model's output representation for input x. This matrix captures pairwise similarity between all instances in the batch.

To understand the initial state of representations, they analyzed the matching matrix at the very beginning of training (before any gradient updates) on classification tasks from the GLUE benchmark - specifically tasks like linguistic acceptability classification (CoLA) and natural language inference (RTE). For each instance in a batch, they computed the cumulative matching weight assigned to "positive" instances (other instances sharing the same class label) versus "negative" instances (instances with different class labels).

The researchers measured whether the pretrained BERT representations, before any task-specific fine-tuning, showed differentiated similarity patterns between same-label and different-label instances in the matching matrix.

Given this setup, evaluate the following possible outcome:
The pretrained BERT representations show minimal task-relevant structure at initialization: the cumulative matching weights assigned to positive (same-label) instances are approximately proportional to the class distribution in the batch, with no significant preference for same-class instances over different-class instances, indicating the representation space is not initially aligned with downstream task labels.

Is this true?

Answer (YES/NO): YES